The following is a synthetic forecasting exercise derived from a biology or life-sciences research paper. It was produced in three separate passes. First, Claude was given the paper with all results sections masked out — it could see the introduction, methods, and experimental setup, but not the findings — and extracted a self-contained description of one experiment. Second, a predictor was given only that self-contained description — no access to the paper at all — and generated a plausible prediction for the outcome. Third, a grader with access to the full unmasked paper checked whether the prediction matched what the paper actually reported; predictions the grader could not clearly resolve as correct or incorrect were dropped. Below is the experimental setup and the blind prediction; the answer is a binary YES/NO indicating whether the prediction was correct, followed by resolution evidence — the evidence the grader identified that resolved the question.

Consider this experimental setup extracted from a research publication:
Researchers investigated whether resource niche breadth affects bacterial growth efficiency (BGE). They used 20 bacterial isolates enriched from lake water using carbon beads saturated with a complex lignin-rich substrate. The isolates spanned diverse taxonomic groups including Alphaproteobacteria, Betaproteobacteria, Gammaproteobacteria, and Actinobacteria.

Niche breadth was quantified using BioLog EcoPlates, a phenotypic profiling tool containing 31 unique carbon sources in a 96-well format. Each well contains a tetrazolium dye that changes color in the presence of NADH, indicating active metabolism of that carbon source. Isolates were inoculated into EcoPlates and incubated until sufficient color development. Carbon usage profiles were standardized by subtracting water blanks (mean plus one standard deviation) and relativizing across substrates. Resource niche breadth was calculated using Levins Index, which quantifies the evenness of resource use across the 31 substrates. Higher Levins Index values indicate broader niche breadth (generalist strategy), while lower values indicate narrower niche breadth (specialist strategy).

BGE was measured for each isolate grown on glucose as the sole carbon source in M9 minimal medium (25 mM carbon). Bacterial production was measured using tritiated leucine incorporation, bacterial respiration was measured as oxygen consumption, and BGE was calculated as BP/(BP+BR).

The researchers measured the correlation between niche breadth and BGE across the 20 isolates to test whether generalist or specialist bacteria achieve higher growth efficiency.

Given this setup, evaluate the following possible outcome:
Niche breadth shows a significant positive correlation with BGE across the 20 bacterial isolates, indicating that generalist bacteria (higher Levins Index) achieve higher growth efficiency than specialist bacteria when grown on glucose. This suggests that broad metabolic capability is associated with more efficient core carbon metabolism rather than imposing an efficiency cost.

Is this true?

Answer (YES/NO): NO